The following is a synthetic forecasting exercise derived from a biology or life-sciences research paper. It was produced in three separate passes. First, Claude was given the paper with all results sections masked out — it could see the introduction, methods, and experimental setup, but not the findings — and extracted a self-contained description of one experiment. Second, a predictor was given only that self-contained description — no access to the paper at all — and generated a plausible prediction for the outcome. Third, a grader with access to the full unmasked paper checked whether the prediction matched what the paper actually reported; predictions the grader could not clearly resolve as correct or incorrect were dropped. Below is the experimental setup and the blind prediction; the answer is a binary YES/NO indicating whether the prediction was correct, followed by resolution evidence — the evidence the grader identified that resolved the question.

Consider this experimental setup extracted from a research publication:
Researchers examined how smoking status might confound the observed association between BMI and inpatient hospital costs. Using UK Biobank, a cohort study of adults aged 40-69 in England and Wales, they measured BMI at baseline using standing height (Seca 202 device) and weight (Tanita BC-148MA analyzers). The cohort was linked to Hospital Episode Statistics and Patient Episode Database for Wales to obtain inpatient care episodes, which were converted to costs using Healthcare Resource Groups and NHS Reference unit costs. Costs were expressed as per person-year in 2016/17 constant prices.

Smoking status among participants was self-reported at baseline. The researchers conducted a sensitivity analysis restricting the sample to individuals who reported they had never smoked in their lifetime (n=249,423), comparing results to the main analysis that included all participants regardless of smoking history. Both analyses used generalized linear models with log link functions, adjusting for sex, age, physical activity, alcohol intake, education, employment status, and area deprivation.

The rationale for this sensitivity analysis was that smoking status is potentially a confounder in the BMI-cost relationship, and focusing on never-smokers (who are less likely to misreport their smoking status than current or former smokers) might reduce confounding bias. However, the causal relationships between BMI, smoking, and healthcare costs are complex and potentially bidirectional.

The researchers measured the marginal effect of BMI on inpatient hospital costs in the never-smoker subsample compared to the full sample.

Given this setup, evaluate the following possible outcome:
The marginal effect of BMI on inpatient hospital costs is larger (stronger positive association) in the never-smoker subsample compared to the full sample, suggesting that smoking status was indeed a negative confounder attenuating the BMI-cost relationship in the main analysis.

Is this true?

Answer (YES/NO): NO